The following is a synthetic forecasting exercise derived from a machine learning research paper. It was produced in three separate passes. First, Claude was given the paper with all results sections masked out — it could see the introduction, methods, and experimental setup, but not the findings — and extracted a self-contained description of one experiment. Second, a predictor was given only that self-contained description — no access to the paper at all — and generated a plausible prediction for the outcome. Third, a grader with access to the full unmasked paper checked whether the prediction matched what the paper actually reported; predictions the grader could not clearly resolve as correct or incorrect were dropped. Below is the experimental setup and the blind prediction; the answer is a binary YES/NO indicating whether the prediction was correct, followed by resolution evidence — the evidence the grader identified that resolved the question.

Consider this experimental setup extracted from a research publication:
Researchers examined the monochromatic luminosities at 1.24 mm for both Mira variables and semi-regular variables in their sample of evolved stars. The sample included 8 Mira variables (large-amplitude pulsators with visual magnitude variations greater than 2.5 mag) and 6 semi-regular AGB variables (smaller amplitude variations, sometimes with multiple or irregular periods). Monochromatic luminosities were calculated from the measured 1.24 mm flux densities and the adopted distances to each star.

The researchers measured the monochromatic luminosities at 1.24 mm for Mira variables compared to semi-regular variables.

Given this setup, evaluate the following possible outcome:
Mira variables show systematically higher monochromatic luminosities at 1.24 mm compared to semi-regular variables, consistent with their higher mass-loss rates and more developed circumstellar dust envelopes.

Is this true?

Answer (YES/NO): YES